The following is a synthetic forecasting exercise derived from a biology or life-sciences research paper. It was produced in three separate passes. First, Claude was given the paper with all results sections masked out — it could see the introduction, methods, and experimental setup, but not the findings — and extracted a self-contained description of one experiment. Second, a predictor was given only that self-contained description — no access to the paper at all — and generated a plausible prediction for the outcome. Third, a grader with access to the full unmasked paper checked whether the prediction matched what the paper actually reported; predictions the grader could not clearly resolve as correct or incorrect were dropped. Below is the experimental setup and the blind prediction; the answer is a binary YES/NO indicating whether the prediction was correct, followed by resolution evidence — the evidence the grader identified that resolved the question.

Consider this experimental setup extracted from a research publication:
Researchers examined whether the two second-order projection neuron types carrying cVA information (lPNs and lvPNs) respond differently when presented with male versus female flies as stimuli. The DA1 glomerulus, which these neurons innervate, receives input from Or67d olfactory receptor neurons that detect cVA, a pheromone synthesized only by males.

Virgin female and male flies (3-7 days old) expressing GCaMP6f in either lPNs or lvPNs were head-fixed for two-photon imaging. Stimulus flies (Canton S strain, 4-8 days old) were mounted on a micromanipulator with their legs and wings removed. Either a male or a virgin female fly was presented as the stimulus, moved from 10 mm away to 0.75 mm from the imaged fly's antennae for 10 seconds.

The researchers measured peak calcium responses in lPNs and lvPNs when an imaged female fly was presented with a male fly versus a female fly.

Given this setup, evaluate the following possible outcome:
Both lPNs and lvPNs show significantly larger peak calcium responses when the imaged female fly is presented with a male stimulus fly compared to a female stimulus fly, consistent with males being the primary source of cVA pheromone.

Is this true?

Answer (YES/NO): YES